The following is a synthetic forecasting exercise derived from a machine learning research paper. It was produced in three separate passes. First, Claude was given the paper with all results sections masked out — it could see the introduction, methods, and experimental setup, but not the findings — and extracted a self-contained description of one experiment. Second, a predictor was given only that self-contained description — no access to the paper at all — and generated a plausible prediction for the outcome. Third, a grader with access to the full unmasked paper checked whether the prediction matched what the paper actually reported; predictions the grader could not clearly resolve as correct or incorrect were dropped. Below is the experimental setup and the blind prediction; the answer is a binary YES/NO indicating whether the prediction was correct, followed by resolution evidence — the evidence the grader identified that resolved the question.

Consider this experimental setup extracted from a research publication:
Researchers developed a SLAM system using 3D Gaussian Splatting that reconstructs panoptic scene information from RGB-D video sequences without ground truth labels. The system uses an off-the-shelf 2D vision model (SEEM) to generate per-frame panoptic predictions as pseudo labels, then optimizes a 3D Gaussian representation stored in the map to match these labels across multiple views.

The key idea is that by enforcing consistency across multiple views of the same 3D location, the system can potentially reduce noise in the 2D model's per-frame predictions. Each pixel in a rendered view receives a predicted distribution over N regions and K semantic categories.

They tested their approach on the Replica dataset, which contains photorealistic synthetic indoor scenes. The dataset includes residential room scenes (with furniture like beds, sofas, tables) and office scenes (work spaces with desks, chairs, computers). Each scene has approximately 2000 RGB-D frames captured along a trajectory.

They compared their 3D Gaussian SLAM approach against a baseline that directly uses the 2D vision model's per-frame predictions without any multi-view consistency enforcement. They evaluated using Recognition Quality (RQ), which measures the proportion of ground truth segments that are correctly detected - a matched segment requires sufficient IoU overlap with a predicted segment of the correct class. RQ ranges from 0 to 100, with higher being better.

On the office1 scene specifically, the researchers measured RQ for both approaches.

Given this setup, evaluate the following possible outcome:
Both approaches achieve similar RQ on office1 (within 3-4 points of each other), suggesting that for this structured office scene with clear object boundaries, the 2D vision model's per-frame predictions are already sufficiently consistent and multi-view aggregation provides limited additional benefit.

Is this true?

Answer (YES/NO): YES